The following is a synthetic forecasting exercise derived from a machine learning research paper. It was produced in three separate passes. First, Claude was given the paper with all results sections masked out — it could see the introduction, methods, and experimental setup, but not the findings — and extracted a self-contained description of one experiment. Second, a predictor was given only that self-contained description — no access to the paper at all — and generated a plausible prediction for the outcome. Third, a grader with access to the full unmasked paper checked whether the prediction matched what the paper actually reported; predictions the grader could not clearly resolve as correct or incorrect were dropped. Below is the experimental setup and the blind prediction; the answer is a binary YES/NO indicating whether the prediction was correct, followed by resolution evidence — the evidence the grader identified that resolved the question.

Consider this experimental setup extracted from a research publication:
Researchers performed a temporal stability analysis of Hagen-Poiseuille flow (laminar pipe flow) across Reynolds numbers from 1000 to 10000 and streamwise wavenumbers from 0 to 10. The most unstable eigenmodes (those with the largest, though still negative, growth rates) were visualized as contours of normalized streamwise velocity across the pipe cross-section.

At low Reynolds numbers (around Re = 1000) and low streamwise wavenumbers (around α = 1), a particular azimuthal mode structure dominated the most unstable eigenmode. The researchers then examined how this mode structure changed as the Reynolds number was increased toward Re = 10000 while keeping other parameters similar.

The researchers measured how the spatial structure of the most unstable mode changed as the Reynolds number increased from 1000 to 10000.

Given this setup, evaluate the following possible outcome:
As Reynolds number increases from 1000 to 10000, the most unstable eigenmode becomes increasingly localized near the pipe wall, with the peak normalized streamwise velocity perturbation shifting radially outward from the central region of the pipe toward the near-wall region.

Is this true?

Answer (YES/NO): YES